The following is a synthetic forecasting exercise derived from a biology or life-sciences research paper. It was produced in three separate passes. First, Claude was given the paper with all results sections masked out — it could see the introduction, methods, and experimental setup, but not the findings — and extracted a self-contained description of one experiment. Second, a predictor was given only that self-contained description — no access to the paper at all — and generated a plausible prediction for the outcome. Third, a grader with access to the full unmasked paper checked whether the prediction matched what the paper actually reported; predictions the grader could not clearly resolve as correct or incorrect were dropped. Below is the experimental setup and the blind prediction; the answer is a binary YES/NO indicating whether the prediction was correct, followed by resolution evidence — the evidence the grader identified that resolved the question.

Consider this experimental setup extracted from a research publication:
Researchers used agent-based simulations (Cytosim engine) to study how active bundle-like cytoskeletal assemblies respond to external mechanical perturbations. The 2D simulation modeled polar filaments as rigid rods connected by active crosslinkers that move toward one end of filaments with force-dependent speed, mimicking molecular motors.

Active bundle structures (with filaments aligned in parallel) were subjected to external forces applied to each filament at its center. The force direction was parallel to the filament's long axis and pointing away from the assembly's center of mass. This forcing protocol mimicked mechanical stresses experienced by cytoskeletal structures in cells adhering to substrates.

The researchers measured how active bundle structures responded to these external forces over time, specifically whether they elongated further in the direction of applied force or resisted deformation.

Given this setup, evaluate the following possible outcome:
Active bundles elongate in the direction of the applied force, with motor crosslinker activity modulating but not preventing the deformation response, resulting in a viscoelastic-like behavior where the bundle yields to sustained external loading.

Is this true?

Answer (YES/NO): NO